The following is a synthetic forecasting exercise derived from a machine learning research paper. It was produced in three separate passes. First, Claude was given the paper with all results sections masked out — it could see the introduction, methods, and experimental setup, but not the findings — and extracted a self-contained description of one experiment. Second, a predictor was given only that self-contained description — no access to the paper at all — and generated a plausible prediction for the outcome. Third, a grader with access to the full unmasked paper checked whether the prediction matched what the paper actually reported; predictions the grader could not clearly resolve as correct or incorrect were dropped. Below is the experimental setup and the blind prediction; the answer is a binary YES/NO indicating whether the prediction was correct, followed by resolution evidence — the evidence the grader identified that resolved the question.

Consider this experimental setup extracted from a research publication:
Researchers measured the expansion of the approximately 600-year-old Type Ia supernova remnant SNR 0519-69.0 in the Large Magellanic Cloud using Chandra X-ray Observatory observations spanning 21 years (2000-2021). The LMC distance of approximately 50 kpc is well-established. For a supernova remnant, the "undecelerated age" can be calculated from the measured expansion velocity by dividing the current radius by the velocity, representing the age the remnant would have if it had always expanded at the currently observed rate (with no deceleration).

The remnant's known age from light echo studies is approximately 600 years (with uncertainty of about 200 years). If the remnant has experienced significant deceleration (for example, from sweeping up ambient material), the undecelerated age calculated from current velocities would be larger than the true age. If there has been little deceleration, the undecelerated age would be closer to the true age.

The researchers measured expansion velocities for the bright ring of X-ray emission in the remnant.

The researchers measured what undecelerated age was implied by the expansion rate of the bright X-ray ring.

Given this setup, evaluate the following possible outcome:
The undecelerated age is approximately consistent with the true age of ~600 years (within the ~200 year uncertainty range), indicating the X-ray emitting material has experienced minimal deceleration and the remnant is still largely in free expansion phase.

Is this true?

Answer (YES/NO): NO